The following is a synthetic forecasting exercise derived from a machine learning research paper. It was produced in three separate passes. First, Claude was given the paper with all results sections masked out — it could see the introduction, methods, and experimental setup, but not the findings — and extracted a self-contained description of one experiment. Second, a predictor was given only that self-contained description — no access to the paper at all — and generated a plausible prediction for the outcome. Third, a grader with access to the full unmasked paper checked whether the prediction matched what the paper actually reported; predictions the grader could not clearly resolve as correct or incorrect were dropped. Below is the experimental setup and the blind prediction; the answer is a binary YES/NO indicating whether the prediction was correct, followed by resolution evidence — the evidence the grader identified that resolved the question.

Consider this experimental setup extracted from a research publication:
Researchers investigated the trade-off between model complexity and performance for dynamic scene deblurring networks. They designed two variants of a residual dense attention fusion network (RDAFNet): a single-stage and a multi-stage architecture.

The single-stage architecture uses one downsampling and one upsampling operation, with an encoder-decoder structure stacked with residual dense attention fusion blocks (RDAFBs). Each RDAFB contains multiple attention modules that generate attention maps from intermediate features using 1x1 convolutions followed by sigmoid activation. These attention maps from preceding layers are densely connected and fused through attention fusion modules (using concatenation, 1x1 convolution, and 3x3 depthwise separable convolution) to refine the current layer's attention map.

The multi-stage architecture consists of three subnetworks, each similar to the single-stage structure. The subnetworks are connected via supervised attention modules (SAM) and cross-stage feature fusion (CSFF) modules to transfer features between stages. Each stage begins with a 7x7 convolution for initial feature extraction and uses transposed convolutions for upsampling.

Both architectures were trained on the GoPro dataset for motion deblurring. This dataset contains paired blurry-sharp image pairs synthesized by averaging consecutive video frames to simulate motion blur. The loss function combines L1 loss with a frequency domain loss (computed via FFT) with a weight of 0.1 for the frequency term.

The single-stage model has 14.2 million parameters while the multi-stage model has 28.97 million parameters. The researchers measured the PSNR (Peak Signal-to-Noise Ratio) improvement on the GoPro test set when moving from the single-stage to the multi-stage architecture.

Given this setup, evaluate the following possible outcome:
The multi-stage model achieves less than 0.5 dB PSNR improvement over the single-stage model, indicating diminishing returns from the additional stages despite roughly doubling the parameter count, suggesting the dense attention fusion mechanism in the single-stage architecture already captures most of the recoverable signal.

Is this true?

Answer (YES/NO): NO